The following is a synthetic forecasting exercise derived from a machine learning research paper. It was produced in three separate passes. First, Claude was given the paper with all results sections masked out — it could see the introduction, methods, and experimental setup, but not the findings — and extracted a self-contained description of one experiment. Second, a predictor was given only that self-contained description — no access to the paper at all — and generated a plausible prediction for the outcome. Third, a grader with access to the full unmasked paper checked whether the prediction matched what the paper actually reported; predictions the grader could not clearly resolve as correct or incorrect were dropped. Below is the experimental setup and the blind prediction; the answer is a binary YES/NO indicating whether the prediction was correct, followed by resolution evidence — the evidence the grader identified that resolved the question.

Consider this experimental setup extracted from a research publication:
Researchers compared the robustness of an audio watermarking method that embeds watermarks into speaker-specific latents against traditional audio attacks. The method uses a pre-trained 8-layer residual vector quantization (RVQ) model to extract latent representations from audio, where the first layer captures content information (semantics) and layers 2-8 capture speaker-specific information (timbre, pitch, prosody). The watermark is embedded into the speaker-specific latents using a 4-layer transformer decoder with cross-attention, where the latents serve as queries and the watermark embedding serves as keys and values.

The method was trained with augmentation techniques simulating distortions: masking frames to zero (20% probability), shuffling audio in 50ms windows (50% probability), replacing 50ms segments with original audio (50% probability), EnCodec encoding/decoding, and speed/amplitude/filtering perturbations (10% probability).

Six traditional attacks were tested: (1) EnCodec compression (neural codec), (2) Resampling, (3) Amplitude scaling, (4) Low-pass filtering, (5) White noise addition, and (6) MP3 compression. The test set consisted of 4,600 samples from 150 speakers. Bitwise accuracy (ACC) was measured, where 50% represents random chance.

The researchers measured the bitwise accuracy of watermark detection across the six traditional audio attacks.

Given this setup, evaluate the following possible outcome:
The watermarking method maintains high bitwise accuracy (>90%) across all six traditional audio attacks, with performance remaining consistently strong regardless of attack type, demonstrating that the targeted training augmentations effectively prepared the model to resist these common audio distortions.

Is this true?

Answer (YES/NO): YES